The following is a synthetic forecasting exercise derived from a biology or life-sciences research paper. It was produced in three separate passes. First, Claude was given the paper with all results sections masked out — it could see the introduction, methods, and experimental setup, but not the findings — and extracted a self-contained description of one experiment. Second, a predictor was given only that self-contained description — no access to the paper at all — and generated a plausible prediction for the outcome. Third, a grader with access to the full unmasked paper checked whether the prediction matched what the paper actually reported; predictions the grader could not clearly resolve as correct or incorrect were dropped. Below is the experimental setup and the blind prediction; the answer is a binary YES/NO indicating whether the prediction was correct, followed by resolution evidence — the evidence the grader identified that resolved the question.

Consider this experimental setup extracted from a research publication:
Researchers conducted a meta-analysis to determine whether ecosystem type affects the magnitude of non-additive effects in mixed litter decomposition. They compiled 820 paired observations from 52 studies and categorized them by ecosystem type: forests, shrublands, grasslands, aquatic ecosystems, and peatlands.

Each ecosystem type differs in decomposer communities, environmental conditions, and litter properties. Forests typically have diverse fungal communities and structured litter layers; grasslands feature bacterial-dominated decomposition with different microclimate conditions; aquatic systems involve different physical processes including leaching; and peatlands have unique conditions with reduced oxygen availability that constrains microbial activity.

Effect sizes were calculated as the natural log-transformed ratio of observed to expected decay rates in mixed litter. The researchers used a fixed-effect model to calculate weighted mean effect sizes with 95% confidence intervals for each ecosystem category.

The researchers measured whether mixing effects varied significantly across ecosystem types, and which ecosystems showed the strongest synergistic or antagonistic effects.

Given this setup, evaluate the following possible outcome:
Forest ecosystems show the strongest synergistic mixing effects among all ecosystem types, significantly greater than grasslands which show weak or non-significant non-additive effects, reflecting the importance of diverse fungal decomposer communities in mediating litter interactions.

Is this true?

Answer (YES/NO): NO